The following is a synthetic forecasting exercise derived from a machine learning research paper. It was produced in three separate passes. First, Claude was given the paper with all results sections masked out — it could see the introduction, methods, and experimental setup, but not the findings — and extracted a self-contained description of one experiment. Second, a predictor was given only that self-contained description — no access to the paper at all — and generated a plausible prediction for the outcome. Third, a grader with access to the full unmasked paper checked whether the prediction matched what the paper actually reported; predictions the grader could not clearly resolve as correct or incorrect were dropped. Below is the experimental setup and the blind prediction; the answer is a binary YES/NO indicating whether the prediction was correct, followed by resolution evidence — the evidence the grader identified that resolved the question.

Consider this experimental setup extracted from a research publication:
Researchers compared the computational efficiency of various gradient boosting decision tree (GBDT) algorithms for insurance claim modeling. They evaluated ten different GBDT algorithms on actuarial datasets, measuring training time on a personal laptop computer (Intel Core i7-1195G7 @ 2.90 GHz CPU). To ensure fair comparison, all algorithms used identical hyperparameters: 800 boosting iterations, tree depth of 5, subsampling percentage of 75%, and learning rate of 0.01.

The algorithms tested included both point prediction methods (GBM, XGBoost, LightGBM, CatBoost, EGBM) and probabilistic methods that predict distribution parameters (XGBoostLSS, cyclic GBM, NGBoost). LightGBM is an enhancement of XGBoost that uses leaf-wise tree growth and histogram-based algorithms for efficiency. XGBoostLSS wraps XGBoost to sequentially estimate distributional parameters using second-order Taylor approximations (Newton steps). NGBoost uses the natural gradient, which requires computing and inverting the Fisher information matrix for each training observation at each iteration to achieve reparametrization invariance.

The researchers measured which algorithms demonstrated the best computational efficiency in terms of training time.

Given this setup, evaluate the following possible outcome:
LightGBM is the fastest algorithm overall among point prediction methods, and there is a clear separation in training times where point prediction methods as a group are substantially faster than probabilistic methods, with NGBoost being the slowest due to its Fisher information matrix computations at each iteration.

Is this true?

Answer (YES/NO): NO